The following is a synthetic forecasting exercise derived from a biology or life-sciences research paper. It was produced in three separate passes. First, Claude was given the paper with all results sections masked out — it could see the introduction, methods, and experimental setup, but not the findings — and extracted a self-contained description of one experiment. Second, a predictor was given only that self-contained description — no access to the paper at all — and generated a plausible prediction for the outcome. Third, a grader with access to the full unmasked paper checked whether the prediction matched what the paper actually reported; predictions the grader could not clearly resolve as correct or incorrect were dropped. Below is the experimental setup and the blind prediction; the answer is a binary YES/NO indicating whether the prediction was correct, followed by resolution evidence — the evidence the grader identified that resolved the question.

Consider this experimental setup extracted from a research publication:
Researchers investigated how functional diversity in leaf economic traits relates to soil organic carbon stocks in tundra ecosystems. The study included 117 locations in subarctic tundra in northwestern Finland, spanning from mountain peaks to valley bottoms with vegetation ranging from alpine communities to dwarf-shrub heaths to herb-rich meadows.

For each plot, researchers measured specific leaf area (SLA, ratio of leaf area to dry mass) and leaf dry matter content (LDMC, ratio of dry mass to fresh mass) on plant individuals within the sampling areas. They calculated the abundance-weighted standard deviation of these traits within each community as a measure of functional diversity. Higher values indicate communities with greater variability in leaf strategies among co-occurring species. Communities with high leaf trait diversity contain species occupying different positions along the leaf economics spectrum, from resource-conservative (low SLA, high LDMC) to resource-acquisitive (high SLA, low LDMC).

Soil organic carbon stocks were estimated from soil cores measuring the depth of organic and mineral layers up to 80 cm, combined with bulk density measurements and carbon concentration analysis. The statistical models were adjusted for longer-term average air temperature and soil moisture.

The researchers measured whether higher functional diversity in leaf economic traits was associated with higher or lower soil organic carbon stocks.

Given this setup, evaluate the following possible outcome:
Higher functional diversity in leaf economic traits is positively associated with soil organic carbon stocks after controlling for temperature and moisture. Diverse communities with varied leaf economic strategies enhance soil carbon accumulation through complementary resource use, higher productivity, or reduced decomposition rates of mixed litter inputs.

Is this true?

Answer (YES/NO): YES